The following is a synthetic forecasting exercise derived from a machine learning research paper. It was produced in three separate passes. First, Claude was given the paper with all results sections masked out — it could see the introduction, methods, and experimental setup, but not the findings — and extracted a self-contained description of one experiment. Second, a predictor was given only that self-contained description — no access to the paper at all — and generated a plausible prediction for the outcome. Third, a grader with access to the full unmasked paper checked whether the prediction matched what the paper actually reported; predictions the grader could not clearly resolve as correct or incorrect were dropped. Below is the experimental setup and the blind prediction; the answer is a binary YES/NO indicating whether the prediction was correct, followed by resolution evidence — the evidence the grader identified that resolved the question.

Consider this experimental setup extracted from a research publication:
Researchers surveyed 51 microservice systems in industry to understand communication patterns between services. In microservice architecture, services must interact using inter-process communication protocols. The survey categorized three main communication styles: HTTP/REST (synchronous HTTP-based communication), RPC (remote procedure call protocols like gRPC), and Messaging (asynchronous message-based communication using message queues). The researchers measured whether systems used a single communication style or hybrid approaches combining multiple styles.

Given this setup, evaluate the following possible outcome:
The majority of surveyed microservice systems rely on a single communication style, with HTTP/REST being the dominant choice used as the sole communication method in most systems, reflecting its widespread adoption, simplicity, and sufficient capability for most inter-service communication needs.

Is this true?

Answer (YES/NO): NO